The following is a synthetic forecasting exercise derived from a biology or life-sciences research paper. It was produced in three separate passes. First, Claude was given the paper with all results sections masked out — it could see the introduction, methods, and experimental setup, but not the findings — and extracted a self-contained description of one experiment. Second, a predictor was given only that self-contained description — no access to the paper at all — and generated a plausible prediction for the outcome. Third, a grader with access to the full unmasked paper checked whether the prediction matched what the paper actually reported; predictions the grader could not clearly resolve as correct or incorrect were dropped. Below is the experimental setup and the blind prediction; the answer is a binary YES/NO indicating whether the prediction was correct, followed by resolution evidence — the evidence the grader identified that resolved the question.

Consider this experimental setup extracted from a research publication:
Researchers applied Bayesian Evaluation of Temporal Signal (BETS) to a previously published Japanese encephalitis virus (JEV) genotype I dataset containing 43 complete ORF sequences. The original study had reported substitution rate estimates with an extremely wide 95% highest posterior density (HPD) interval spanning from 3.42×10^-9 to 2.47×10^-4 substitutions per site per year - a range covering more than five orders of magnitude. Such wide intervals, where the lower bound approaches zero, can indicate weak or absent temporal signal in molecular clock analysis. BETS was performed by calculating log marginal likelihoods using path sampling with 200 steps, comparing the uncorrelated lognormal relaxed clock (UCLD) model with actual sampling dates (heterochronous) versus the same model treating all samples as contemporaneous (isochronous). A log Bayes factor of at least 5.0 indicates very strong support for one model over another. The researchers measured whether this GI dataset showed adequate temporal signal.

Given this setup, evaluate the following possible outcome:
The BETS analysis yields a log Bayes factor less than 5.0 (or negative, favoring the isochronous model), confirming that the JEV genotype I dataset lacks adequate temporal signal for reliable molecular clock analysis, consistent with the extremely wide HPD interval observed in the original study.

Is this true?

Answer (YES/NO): YES